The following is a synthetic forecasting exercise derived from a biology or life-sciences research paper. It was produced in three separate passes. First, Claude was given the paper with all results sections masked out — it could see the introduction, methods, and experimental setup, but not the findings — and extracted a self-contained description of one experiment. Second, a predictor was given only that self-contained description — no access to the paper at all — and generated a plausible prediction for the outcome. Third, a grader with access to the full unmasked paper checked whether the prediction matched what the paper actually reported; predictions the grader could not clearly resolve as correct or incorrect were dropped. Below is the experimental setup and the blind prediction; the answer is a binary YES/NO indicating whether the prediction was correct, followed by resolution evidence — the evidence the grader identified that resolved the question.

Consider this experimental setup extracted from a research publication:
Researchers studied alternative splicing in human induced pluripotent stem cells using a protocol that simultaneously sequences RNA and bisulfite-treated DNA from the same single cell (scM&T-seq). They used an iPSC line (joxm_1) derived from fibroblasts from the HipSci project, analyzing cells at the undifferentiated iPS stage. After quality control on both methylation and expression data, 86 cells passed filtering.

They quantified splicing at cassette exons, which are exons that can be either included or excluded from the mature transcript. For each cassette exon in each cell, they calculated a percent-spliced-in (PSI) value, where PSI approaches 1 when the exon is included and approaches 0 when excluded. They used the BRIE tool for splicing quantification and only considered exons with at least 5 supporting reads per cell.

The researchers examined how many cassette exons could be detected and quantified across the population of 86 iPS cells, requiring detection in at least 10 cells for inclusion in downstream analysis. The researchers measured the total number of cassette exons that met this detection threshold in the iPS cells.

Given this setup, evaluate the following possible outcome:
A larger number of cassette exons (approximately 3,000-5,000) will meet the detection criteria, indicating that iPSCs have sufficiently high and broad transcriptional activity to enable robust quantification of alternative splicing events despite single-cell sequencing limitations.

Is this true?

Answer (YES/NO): NO